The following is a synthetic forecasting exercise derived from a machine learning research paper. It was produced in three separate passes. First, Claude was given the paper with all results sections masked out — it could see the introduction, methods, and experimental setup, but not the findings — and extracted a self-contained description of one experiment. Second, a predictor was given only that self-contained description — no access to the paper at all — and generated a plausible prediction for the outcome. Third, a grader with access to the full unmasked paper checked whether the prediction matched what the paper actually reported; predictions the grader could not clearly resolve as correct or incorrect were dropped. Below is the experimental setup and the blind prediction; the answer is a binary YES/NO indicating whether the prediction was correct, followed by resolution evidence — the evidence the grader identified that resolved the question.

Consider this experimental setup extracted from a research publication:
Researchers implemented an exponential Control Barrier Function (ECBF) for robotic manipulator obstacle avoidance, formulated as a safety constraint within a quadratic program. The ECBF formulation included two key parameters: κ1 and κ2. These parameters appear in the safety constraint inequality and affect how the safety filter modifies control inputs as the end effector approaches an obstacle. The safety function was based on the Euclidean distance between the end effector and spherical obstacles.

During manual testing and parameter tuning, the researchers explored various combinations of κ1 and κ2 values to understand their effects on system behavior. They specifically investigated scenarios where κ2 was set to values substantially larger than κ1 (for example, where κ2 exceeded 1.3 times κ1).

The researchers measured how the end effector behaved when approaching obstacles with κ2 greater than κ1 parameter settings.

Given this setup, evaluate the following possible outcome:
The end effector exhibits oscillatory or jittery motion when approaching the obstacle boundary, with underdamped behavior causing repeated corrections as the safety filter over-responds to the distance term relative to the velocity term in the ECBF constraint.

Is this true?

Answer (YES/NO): NO